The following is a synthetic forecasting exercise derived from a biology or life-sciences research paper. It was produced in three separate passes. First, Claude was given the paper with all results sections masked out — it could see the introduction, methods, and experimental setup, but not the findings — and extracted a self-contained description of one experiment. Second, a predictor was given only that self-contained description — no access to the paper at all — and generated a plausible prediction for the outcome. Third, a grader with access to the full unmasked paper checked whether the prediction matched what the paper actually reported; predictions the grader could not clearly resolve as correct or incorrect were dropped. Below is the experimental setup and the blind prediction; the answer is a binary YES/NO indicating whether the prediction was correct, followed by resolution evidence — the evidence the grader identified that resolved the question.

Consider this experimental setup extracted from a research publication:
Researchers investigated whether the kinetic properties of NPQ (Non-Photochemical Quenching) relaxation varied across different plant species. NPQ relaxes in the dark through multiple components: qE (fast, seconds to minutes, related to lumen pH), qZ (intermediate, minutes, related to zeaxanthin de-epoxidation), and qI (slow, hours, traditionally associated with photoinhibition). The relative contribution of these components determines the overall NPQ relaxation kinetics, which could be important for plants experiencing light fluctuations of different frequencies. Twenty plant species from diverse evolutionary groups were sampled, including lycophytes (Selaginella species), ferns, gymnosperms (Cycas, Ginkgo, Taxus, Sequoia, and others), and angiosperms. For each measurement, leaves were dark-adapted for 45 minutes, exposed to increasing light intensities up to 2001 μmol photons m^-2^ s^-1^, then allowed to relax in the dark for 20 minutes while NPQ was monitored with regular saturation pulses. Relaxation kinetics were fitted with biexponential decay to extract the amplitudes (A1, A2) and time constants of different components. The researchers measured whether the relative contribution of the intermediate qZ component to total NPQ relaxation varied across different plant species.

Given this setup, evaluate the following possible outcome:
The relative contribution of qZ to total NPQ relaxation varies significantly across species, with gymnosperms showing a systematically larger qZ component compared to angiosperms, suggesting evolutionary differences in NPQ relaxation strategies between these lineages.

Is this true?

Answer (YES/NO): NO